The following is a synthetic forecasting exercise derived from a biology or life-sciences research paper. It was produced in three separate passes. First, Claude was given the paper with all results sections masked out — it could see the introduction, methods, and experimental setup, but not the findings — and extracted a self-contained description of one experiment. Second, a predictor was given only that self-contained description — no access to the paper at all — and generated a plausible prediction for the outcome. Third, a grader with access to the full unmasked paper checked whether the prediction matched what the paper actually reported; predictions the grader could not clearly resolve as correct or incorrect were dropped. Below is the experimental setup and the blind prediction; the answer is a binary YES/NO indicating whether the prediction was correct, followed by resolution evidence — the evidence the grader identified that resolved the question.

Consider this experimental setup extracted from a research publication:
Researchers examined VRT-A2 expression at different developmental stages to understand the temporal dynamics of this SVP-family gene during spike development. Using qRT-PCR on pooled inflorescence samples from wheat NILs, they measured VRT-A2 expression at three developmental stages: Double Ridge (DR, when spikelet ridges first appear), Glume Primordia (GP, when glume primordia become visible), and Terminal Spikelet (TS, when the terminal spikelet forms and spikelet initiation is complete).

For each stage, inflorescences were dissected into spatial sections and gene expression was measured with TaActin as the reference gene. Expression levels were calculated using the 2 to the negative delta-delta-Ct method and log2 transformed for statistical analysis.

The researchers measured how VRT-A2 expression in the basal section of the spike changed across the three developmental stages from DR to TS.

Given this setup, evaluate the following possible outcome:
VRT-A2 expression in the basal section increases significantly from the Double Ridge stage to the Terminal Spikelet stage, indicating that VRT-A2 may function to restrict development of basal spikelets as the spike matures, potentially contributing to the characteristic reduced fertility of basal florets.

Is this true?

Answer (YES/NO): NO